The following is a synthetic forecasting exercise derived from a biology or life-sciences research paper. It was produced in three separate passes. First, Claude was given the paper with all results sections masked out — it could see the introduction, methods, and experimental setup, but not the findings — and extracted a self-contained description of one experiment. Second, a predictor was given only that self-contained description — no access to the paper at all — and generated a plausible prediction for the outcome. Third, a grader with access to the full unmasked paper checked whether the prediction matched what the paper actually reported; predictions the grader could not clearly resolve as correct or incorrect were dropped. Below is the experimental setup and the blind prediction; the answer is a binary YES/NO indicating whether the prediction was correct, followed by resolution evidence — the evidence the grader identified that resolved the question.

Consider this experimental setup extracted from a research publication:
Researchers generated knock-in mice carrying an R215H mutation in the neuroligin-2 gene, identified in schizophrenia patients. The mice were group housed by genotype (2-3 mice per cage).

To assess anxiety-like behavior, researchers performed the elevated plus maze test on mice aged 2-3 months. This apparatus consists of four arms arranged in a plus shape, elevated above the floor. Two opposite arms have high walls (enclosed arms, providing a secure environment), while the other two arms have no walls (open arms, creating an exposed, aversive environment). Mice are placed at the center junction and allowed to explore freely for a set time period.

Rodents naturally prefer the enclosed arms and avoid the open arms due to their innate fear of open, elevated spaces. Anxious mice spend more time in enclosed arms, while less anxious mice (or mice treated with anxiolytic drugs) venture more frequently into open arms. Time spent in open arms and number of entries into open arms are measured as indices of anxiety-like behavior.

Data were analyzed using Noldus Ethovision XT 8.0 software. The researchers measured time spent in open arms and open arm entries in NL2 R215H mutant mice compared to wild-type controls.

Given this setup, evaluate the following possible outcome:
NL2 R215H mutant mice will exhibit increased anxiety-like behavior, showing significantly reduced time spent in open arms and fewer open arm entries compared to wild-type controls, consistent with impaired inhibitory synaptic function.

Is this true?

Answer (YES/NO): YES